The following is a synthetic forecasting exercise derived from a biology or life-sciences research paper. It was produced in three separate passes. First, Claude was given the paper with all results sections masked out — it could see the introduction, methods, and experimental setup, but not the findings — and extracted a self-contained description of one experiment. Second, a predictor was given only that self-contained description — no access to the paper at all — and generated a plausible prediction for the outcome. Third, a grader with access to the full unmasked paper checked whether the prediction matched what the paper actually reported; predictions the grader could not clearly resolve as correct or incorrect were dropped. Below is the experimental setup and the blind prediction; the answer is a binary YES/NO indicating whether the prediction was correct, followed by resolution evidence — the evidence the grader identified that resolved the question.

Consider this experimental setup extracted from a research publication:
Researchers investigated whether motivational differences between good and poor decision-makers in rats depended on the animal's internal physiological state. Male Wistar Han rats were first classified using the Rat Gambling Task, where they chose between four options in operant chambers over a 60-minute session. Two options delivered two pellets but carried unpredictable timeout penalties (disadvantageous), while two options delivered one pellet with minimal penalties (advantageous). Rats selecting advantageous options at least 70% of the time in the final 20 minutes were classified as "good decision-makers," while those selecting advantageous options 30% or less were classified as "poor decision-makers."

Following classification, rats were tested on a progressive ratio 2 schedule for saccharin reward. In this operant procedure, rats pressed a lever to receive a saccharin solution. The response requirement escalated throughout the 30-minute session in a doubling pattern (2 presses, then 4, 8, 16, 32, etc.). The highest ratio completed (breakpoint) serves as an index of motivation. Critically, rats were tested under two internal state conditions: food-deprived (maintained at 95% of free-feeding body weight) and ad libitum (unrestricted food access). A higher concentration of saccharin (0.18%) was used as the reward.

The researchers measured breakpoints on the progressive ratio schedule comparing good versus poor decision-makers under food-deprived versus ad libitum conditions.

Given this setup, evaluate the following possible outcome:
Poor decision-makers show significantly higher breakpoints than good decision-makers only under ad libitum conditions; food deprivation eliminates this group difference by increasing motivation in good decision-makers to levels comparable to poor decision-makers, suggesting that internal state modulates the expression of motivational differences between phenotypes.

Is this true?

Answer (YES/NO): NO